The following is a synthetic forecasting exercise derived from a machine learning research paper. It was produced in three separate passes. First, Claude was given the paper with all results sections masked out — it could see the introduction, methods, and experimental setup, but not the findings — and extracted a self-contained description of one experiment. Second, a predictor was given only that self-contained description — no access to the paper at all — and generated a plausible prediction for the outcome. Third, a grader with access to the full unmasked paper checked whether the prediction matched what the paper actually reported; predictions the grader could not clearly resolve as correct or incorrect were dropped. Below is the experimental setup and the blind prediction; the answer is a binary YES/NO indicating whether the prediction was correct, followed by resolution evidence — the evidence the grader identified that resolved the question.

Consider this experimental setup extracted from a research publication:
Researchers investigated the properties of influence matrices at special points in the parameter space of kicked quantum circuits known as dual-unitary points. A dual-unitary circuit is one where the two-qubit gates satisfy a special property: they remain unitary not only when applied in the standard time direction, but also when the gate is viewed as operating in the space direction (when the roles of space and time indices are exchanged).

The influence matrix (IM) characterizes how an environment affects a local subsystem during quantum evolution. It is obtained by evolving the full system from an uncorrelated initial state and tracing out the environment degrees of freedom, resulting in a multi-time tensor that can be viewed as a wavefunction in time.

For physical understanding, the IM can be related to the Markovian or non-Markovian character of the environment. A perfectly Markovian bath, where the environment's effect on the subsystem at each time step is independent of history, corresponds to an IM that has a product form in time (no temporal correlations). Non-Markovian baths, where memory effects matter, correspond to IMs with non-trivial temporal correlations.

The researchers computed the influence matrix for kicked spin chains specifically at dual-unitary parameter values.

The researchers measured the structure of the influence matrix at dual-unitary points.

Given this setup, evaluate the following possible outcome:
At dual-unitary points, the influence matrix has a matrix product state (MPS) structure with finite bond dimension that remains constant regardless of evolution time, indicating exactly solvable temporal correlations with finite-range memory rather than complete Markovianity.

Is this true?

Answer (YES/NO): NO